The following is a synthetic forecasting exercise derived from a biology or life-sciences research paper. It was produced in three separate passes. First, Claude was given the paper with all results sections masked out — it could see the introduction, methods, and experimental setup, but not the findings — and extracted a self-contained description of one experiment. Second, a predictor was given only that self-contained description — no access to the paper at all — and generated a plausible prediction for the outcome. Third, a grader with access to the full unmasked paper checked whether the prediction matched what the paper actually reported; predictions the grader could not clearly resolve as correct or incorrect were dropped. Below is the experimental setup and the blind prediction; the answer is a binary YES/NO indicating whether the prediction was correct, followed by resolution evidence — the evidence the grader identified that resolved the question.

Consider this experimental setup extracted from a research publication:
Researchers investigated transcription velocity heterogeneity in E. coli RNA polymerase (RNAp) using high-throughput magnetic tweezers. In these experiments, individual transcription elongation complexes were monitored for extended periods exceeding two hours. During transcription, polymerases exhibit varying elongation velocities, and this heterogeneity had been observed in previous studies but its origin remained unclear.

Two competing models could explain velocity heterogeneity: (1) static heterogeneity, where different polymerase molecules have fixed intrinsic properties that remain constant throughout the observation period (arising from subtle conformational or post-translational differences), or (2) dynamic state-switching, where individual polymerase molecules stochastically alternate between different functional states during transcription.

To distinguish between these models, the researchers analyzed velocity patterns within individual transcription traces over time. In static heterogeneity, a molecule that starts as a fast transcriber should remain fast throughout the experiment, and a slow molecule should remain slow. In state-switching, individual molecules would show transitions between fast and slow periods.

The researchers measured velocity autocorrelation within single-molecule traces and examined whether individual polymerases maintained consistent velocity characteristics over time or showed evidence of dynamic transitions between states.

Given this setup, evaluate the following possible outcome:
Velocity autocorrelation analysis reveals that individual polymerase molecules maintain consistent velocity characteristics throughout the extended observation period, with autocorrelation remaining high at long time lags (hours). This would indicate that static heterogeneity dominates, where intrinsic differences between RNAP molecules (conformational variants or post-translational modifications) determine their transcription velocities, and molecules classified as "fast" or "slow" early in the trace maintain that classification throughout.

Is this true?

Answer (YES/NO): NO